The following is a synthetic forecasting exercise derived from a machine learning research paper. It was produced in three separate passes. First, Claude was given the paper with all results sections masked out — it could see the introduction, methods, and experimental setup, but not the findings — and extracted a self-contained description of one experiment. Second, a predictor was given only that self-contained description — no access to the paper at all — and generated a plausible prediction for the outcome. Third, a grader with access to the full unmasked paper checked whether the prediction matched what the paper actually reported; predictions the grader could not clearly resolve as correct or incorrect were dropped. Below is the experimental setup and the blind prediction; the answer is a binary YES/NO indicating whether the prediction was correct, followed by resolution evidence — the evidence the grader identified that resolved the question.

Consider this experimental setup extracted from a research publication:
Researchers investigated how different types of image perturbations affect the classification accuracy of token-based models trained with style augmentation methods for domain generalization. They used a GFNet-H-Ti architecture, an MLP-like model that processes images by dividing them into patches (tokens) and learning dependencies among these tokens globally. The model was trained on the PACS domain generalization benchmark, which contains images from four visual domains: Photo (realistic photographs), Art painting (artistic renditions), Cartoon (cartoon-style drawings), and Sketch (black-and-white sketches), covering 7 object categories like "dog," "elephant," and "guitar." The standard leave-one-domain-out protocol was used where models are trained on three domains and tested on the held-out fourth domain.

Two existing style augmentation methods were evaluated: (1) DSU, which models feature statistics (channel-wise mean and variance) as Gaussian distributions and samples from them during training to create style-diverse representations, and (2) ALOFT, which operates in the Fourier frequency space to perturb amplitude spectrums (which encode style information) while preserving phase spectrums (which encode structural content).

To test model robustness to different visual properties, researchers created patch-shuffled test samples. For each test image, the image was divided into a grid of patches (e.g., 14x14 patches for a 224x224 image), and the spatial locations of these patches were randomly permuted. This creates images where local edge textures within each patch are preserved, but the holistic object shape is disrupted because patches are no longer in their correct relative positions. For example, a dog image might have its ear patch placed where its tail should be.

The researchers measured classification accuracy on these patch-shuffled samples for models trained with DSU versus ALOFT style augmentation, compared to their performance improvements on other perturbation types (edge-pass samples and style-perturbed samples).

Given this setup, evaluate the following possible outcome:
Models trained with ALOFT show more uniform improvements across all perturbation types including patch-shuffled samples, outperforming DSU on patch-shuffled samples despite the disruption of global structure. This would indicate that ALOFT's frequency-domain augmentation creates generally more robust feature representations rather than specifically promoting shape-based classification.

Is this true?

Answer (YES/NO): NO